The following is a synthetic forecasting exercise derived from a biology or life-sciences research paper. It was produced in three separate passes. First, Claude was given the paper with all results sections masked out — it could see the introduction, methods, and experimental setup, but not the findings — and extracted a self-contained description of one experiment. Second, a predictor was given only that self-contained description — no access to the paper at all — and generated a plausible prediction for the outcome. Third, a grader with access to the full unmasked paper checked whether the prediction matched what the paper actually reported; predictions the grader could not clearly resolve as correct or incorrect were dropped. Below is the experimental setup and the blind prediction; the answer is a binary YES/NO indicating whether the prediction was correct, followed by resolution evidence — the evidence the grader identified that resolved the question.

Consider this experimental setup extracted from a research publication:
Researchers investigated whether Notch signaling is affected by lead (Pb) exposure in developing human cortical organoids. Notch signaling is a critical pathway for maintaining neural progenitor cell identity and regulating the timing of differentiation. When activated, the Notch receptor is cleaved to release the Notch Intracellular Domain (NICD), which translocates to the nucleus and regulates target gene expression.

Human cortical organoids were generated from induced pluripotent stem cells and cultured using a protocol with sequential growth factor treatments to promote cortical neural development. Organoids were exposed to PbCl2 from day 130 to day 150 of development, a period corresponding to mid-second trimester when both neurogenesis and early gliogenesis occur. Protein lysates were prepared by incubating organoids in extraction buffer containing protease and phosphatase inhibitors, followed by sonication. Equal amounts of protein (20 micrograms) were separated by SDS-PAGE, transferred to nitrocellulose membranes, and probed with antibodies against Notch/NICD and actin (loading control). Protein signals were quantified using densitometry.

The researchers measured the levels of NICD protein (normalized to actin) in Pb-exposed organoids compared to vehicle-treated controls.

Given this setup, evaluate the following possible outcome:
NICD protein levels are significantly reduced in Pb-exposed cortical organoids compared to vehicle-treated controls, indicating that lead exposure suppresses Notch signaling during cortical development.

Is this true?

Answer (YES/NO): NO